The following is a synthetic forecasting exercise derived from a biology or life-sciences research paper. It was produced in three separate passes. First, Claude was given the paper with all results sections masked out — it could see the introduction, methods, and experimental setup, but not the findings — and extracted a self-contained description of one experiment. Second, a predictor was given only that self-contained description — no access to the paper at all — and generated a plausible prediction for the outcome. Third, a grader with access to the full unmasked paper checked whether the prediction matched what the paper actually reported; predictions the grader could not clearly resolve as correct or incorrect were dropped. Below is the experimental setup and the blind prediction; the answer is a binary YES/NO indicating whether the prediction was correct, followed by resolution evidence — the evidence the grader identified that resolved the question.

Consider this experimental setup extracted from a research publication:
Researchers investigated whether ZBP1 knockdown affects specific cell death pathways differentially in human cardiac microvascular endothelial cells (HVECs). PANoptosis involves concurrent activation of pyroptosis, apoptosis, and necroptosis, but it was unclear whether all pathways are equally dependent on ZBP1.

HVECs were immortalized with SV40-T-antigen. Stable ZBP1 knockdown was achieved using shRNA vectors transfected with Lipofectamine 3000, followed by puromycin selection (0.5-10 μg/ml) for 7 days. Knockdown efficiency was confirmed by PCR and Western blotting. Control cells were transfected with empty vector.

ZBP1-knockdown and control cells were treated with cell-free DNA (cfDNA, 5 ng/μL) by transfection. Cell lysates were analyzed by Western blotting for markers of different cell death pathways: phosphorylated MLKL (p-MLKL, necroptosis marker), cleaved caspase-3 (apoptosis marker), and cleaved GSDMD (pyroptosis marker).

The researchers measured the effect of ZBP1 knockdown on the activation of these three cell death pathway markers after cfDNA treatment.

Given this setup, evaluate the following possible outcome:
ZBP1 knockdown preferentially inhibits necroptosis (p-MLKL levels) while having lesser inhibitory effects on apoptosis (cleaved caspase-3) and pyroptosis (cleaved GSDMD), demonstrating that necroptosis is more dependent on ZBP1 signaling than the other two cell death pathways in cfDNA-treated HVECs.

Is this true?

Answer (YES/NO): NO